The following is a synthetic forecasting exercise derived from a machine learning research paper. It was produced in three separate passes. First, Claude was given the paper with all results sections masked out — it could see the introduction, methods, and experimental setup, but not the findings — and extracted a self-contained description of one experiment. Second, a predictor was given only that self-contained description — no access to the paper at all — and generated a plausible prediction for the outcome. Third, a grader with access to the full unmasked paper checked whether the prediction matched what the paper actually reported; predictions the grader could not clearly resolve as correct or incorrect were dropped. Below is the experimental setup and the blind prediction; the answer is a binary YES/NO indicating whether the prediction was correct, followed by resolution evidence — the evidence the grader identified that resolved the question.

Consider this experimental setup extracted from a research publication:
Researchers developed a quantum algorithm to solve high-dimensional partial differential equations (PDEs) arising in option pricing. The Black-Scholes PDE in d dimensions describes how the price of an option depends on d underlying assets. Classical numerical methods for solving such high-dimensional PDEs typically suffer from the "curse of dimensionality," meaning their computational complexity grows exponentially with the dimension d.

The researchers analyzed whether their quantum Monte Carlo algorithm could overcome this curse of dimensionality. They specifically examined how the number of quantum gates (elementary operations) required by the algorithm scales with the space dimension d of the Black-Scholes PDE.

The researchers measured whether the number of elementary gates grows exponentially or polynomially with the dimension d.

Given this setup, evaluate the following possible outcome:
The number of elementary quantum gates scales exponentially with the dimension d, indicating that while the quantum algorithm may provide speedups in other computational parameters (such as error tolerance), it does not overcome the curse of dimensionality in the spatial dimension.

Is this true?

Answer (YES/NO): NO